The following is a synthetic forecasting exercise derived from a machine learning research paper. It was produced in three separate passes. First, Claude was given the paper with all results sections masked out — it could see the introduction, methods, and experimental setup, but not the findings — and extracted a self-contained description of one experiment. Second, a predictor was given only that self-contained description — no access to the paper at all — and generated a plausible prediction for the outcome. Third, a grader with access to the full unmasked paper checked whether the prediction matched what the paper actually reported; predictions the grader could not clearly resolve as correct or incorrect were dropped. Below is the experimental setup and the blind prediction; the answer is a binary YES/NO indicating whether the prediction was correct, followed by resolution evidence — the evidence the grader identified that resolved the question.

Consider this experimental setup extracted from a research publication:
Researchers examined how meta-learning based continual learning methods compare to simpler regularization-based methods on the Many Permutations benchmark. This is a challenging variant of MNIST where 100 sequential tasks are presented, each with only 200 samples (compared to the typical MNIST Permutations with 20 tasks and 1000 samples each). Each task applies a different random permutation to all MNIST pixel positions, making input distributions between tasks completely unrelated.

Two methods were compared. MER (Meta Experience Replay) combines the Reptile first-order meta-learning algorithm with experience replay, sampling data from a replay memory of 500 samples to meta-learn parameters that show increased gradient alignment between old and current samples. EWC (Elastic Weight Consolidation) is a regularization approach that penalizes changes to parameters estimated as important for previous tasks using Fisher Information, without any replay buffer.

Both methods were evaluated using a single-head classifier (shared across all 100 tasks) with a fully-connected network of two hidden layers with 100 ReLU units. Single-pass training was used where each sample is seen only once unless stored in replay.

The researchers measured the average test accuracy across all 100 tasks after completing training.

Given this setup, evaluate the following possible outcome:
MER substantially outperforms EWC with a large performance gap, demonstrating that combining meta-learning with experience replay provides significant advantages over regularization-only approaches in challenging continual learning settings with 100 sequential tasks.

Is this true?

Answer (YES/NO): YES